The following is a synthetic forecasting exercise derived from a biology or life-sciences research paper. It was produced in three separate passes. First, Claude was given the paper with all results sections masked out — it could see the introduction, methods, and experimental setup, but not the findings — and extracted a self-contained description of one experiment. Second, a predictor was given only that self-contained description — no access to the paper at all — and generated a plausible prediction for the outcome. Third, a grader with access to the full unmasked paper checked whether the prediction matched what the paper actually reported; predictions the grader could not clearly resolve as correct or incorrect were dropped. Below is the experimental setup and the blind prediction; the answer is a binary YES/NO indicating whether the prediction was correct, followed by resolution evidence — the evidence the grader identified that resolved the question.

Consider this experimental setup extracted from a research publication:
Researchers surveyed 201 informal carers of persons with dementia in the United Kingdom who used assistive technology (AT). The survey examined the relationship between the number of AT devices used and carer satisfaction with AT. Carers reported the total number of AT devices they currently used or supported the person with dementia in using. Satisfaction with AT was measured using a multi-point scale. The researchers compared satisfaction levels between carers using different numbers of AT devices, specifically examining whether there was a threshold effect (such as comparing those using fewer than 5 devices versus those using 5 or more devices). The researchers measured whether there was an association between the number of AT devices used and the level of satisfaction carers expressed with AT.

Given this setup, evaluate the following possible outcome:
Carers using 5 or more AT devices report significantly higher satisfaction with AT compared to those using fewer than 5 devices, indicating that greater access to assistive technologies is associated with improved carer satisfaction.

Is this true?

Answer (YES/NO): YES